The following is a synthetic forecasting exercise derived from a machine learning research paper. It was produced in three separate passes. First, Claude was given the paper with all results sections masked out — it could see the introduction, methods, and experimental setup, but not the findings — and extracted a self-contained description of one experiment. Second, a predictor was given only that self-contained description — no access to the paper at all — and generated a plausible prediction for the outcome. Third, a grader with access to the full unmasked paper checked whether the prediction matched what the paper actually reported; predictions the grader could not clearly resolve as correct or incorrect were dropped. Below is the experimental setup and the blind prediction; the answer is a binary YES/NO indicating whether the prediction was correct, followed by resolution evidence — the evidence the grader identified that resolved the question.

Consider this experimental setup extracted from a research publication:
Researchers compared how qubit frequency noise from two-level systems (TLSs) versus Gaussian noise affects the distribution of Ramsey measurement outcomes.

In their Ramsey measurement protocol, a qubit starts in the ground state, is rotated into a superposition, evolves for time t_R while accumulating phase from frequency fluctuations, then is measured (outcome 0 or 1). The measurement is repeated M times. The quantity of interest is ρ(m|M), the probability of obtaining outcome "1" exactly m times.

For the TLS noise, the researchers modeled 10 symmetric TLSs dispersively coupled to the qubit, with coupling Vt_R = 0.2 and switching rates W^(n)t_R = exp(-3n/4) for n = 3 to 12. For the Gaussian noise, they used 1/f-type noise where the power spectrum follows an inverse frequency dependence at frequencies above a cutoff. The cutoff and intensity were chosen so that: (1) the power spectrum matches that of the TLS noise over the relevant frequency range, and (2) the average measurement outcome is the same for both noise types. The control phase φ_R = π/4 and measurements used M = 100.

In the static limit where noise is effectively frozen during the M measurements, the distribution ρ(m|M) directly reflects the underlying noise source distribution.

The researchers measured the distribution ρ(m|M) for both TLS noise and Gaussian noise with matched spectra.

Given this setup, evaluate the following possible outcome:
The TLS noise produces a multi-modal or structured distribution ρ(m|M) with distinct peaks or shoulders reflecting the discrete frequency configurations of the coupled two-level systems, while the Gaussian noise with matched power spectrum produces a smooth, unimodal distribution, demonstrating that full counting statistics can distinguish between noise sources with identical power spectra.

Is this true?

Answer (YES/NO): NO